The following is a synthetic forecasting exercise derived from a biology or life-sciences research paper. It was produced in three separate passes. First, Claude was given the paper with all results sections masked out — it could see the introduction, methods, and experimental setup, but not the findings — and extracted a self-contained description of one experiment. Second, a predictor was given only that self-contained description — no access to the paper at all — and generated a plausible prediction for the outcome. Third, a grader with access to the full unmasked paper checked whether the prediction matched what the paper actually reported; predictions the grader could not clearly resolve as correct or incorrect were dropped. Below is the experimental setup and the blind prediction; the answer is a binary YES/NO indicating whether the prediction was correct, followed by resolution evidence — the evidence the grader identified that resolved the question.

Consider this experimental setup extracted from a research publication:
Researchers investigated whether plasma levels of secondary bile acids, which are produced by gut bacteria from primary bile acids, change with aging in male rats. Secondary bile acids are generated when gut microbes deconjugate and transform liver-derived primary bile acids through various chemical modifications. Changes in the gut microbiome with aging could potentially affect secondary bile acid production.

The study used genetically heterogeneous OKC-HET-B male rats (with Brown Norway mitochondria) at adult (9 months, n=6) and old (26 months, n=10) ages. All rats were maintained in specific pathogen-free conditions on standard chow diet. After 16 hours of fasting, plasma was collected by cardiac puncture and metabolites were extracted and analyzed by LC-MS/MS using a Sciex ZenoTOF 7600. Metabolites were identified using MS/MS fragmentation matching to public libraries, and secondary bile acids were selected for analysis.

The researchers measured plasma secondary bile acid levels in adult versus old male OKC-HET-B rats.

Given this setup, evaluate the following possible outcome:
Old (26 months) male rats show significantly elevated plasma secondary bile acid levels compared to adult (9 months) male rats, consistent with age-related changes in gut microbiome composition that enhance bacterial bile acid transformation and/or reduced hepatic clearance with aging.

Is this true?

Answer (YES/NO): NO